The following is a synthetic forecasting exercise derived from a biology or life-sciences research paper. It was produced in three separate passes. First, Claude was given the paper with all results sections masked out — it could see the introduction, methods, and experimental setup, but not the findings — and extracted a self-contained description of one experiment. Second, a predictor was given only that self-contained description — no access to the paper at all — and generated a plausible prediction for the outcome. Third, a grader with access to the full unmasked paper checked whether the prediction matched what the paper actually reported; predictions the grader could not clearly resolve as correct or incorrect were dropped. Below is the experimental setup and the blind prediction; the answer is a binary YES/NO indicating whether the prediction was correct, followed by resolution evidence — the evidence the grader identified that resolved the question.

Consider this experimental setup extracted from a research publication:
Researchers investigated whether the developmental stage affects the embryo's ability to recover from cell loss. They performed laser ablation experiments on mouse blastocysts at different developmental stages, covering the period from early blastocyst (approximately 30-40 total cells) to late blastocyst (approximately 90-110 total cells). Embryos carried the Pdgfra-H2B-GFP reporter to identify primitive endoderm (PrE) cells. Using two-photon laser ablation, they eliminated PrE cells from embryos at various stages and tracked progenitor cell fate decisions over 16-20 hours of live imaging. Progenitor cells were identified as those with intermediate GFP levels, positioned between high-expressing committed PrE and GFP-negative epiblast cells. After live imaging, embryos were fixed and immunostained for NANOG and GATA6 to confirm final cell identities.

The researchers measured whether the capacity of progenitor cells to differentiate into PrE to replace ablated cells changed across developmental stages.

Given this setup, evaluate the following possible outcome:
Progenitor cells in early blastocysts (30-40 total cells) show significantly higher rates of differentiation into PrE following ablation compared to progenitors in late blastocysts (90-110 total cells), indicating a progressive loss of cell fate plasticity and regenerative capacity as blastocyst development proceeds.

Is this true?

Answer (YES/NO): NO